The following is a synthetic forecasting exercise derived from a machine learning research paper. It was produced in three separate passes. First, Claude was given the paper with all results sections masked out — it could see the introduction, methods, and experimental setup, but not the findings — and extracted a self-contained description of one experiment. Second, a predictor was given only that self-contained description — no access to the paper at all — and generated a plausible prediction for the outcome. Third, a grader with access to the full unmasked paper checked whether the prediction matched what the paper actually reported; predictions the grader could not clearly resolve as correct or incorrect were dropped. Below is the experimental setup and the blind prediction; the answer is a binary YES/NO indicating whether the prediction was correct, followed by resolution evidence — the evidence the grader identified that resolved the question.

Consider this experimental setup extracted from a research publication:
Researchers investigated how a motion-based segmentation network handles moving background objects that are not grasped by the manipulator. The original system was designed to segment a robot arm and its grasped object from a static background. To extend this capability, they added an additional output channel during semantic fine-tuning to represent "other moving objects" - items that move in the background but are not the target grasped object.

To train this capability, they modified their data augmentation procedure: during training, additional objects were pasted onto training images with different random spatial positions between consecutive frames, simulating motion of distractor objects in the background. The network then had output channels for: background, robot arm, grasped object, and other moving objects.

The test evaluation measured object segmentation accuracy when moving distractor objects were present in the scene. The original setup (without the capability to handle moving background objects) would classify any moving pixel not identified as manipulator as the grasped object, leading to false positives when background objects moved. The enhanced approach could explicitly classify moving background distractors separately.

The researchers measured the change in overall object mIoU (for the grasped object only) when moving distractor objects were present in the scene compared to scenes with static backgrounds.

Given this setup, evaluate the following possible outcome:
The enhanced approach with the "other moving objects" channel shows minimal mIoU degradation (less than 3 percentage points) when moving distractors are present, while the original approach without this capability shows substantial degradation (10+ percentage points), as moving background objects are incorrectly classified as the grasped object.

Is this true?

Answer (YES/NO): NO